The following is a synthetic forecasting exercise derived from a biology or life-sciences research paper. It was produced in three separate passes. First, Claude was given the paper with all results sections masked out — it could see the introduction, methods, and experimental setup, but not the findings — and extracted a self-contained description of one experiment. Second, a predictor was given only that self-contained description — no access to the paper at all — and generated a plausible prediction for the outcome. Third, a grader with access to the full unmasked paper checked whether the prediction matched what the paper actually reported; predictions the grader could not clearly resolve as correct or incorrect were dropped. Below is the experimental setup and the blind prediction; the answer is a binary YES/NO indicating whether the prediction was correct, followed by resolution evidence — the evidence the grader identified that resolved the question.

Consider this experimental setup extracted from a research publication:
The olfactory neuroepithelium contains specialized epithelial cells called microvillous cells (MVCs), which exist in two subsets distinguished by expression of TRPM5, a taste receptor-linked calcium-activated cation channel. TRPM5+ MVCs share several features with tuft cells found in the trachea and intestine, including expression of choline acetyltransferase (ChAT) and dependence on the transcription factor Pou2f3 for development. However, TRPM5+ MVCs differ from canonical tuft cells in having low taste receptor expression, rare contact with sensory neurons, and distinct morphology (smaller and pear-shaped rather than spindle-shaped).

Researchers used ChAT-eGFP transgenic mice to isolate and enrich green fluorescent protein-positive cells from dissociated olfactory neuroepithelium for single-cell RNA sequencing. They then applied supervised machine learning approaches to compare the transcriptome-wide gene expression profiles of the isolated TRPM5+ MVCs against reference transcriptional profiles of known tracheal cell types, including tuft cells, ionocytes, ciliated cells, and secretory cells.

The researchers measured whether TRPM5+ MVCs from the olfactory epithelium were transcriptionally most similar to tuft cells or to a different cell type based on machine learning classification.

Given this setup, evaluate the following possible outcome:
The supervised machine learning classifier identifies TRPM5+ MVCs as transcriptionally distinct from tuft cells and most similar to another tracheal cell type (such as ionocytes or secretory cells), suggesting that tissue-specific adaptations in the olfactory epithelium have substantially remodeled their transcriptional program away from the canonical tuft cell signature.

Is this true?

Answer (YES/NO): NO